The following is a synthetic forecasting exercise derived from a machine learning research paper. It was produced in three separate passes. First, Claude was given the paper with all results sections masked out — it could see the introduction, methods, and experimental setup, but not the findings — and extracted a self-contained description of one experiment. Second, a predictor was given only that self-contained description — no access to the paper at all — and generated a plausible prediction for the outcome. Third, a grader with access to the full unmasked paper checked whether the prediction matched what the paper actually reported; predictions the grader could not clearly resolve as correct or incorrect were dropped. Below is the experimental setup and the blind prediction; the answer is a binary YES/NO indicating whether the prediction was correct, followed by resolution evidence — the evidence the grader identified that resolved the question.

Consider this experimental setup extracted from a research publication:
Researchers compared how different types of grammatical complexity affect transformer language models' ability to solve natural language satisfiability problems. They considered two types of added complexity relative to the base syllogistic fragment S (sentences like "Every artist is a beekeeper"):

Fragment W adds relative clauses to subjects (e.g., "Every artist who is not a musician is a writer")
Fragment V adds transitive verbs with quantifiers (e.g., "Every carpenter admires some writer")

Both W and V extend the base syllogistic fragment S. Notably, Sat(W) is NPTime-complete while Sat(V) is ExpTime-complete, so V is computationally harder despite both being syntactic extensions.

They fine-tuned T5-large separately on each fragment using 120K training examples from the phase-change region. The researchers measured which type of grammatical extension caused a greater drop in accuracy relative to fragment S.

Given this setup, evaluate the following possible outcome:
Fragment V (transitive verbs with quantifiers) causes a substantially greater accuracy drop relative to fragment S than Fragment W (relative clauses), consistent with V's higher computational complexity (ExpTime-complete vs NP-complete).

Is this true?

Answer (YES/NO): NO